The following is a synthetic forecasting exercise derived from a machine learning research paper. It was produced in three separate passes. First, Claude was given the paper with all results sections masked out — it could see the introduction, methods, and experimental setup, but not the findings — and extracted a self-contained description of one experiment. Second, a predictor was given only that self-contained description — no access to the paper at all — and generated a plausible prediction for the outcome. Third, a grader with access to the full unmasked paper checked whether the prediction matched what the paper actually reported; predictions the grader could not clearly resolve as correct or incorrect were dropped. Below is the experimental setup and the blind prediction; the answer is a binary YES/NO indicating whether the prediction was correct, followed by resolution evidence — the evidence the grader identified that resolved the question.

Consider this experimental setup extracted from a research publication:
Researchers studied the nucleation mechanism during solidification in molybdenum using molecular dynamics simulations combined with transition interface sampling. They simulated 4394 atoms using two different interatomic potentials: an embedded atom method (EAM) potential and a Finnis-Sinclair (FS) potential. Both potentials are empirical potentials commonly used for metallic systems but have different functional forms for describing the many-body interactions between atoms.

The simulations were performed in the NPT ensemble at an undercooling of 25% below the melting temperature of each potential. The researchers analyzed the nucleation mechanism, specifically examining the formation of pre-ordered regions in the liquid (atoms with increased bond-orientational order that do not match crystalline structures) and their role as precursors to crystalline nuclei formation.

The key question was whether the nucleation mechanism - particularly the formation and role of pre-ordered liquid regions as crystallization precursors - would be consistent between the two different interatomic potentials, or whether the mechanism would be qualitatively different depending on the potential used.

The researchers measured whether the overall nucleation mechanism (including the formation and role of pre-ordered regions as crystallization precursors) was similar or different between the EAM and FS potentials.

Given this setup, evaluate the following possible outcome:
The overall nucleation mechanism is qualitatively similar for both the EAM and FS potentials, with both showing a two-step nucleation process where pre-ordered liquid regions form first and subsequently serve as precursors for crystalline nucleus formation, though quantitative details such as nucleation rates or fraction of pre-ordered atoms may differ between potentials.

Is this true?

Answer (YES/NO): YES